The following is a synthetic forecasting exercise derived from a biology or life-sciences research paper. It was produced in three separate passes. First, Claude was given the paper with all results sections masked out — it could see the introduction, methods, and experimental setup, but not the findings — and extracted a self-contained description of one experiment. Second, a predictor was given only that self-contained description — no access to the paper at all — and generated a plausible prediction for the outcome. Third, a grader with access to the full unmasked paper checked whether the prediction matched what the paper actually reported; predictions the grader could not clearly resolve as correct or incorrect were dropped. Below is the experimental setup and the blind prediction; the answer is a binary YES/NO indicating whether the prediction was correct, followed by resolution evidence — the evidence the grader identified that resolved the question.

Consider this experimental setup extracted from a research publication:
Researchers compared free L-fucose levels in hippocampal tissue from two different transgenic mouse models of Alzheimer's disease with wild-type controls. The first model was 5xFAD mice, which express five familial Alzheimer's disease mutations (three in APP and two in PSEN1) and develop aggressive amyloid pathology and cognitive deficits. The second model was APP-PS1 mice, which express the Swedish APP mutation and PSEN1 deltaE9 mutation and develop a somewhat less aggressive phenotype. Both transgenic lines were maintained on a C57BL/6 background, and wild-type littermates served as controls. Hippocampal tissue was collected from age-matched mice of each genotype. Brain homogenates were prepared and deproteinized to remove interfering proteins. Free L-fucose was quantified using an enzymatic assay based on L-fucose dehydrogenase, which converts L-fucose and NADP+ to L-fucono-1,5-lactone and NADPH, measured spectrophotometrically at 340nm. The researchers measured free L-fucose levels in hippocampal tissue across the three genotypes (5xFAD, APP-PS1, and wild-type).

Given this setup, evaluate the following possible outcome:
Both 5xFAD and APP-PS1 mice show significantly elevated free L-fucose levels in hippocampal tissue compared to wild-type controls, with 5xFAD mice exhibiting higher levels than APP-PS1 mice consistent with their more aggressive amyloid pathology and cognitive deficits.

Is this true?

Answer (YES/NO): NO